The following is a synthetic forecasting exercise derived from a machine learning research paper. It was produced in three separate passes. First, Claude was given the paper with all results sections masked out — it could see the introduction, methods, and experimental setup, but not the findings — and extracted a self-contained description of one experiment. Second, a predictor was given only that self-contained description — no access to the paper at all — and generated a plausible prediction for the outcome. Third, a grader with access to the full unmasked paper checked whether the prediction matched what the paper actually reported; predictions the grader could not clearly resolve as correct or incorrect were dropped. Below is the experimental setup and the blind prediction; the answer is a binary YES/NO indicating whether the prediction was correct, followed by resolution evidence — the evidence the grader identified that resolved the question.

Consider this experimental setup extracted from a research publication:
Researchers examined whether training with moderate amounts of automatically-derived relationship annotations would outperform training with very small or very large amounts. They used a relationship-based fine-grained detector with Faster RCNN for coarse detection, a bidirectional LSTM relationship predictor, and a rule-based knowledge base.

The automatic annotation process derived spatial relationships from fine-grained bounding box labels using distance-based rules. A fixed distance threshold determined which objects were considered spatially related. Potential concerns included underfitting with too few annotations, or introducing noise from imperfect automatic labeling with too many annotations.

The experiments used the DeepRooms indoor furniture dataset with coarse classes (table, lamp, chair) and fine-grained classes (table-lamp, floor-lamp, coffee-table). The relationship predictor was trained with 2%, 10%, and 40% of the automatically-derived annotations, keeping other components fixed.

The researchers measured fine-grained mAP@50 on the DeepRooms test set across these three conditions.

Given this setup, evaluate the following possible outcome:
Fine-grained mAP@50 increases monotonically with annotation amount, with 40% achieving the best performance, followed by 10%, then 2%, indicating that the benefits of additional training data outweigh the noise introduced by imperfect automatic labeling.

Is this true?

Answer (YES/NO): NO